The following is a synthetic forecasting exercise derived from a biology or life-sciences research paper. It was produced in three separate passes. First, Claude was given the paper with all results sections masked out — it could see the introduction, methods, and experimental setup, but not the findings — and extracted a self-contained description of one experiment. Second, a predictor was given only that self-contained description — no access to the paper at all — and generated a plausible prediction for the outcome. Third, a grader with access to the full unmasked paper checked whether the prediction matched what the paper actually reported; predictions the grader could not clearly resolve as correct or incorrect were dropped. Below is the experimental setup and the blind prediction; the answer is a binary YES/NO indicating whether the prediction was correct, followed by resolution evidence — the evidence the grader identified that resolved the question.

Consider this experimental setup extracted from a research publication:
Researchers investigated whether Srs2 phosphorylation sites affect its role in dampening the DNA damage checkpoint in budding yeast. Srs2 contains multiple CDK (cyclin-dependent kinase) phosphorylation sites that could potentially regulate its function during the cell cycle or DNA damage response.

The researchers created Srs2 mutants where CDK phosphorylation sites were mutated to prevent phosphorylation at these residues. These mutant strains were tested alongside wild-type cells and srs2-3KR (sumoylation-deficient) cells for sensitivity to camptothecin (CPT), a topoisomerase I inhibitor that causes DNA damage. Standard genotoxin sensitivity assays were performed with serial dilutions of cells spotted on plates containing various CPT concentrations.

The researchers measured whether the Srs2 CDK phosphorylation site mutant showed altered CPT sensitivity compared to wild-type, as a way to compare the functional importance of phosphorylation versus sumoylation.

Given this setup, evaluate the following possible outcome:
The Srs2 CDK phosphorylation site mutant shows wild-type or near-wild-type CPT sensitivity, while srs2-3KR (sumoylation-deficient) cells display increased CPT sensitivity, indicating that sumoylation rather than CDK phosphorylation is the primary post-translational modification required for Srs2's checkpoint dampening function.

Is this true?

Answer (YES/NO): NO